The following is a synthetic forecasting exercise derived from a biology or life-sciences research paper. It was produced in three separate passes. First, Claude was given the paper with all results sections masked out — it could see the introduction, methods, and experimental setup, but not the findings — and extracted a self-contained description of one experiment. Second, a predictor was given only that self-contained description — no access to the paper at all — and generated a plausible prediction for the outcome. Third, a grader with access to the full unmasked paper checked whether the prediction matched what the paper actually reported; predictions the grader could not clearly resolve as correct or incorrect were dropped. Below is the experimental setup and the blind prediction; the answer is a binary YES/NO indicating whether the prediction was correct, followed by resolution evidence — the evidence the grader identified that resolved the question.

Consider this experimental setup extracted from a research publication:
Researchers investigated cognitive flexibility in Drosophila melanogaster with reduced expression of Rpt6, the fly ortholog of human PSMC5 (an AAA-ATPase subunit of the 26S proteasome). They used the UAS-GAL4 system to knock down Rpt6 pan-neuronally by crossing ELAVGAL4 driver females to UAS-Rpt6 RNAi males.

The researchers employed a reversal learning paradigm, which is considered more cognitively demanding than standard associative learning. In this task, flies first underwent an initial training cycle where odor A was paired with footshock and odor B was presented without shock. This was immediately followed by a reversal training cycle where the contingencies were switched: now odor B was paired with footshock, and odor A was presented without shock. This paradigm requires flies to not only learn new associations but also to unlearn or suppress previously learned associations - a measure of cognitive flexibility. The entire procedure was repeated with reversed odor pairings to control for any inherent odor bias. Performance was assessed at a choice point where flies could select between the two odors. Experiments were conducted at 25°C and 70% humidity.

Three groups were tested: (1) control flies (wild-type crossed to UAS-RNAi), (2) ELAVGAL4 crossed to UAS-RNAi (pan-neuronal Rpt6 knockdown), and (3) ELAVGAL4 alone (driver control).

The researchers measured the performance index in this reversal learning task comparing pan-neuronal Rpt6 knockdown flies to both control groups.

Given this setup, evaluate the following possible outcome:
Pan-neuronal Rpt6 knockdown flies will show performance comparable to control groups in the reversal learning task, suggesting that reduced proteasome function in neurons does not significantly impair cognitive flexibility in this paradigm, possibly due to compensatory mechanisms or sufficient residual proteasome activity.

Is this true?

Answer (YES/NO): NO